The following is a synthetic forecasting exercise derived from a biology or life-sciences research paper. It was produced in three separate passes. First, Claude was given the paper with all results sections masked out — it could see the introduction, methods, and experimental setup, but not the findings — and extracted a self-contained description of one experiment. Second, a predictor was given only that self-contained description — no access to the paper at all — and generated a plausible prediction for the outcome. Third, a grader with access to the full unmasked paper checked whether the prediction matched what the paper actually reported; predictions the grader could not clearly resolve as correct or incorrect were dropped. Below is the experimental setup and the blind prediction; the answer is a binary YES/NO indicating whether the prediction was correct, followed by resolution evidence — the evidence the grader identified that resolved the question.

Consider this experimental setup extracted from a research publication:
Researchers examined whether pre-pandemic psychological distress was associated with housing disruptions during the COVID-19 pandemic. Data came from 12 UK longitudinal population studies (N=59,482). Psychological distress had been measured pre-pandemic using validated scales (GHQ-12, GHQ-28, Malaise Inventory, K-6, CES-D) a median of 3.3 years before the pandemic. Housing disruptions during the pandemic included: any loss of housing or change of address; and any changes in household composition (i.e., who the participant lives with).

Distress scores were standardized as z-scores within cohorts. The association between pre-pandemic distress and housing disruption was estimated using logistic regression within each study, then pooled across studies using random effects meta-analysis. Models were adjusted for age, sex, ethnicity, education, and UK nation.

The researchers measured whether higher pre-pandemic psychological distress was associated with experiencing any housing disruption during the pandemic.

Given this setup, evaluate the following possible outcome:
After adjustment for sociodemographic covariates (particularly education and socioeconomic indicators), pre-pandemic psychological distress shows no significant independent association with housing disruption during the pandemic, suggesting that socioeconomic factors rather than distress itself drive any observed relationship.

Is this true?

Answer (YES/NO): NO